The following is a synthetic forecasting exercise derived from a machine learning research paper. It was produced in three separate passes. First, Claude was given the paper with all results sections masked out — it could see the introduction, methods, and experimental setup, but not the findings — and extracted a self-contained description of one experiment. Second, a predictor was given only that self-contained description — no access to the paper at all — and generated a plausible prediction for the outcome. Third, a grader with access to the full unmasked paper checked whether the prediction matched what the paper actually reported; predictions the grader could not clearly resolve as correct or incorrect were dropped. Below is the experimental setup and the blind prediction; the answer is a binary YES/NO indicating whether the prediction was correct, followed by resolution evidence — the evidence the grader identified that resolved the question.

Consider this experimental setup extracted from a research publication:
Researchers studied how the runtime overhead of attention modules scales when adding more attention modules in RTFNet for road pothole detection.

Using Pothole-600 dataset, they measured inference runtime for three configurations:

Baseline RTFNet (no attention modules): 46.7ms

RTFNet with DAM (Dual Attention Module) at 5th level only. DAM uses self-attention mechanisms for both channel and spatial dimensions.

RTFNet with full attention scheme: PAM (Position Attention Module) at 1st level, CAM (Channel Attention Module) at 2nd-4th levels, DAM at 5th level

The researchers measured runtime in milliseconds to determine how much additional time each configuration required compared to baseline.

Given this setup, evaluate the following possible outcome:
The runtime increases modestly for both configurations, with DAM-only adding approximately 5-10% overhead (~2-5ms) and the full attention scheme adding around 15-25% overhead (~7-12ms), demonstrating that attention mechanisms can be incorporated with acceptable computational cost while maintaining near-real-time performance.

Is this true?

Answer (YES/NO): NO